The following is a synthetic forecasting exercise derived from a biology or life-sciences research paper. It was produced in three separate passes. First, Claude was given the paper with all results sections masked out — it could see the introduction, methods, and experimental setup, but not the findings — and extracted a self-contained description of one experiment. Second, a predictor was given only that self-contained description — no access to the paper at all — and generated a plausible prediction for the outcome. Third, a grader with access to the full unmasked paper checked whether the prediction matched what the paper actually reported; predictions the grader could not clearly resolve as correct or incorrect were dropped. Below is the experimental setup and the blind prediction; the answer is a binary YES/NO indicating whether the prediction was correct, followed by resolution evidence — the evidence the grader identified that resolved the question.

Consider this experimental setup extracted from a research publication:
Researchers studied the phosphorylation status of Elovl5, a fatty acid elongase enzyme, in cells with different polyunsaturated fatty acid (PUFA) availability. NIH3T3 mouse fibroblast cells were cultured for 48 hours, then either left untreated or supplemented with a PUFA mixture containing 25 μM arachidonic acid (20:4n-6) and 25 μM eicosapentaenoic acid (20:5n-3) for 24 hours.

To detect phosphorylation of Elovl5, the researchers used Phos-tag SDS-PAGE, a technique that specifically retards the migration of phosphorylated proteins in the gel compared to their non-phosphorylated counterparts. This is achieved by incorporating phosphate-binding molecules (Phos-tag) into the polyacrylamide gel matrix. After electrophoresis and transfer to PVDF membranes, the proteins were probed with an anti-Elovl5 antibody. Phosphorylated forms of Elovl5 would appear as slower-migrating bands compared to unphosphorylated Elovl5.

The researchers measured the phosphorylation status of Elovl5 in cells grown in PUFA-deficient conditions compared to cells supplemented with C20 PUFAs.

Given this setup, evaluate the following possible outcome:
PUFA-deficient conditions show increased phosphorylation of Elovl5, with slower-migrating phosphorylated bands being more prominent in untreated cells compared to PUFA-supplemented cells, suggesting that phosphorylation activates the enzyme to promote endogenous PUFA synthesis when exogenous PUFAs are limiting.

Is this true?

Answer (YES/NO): NO